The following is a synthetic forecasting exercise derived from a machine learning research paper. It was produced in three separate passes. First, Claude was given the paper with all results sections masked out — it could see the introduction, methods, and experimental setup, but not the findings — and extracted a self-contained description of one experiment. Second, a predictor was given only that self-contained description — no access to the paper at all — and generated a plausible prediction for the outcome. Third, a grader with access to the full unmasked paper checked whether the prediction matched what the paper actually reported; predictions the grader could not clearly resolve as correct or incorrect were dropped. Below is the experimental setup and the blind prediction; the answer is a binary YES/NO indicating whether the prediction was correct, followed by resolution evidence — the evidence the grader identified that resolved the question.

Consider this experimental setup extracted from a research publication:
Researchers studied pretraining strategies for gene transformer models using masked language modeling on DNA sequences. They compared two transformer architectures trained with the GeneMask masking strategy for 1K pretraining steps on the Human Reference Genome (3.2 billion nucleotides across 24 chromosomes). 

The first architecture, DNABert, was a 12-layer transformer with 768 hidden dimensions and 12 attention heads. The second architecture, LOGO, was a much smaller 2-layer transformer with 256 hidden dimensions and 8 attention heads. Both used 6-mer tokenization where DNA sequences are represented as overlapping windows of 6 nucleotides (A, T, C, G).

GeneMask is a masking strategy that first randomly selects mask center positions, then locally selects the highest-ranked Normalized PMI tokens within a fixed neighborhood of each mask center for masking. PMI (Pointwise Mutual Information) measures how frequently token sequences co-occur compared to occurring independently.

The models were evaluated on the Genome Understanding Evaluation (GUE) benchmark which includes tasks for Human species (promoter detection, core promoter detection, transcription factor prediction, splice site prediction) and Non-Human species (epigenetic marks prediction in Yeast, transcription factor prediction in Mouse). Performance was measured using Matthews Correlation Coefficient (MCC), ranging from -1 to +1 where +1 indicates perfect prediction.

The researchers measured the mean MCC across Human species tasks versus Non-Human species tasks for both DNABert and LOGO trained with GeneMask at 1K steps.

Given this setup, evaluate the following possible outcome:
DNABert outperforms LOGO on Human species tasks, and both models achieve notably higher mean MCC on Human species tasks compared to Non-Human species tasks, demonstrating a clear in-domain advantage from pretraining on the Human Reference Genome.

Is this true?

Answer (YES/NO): YES